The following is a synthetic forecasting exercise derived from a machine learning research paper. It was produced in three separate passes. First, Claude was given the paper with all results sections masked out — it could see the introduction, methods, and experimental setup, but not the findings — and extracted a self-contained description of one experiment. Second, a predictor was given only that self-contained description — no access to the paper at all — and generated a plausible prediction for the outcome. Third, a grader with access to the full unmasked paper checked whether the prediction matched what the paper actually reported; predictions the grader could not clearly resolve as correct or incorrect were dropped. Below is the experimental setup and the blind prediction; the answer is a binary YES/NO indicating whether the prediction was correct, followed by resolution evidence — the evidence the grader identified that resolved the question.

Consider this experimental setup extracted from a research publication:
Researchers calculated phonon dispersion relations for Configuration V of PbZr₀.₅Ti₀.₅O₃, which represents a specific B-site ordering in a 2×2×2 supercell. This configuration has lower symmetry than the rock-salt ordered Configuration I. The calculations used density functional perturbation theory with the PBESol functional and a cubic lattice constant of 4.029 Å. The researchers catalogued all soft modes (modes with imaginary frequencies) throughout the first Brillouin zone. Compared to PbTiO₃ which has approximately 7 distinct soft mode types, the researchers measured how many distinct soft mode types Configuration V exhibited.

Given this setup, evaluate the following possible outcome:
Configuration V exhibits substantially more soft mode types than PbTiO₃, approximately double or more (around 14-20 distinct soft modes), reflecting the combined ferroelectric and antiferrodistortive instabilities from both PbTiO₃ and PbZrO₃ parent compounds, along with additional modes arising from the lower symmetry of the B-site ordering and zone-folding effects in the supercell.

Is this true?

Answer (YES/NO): NO